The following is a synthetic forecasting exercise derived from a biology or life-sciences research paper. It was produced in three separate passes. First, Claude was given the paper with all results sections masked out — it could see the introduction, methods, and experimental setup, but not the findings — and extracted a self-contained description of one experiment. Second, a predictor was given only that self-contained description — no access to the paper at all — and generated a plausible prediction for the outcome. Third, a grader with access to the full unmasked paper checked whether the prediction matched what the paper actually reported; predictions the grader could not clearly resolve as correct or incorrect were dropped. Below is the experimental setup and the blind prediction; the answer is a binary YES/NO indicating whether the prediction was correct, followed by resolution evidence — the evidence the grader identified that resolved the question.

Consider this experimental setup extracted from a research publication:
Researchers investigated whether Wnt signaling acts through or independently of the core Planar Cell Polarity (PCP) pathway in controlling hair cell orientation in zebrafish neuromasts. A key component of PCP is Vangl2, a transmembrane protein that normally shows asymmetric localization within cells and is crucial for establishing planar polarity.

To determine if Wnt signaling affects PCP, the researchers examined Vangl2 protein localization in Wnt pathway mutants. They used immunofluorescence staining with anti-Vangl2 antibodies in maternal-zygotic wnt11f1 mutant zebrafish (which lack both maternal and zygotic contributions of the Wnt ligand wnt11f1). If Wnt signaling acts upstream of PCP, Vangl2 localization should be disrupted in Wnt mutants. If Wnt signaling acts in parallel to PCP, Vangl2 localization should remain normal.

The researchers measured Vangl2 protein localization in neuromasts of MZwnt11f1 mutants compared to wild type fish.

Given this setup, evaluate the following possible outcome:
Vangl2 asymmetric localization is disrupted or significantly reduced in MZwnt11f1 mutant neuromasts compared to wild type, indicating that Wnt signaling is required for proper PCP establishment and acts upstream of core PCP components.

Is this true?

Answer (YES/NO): NO